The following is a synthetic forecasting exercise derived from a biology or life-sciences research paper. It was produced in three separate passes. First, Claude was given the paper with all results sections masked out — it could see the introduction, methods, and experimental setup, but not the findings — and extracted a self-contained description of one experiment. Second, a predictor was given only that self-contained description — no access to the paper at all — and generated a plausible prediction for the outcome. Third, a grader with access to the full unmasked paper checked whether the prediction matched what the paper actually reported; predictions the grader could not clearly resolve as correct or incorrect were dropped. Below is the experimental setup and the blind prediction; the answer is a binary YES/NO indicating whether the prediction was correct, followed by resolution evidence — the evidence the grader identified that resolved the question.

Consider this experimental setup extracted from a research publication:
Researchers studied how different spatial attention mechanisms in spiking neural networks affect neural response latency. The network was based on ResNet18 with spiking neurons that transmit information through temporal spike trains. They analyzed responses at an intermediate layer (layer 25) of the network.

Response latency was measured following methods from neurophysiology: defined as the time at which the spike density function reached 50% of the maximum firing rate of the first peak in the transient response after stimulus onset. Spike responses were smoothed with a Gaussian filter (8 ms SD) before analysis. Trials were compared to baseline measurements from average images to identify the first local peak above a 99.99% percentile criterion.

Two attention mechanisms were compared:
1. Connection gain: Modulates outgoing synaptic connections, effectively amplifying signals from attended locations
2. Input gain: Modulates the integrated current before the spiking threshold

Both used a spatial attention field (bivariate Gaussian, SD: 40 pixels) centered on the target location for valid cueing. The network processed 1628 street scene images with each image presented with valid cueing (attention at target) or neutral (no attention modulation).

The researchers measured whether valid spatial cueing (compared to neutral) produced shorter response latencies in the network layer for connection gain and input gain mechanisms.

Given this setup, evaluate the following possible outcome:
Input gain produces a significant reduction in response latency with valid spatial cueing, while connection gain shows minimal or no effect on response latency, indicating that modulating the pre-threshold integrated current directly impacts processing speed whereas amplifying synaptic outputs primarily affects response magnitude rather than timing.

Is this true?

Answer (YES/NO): NO